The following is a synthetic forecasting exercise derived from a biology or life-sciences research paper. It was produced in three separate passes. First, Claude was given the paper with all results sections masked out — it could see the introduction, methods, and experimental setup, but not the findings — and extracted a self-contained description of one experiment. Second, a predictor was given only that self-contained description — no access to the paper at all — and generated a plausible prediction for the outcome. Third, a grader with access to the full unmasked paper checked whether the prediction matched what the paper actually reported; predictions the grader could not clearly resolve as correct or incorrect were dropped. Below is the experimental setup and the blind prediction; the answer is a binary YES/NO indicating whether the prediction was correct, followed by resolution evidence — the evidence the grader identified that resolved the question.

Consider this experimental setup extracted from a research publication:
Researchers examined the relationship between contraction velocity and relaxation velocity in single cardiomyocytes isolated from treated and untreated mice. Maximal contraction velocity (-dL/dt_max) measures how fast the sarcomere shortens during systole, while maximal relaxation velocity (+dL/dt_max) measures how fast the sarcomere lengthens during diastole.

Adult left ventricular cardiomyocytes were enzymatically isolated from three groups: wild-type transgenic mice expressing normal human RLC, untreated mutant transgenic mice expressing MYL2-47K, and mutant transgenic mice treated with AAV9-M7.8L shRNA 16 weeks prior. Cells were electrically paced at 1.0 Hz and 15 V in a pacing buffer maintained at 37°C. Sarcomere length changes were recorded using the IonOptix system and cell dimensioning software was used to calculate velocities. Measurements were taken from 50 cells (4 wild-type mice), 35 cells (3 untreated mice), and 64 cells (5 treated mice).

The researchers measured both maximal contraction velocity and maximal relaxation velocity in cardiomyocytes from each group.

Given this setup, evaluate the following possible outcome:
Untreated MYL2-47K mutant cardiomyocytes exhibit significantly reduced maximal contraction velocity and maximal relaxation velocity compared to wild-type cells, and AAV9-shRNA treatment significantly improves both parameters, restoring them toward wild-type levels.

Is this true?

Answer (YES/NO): YES